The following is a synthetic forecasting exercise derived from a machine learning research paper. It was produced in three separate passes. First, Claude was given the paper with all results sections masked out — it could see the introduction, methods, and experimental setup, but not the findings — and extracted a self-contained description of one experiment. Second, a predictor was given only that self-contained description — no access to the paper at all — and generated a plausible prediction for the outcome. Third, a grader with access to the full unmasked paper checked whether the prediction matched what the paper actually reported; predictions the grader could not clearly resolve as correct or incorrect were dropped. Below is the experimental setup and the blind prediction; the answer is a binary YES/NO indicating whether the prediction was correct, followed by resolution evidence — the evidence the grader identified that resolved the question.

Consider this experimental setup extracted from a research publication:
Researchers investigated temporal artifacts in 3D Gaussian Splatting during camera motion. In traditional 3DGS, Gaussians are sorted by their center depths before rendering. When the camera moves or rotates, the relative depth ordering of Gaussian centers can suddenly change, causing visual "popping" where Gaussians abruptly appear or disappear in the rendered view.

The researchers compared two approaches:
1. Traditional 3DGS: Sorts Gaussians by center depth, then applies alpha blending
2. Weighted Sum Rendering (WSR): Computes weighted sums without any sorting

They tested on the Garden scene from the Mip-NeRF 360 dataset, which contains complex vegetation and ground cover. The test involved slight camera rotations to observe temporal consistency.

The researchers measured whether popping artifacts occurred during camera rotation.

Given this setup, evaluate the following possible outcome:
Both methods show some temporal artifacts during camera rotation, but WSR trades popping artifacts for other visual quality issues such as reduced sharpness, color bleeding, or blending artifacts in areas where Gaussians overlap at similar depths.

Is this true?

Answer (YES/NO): NO